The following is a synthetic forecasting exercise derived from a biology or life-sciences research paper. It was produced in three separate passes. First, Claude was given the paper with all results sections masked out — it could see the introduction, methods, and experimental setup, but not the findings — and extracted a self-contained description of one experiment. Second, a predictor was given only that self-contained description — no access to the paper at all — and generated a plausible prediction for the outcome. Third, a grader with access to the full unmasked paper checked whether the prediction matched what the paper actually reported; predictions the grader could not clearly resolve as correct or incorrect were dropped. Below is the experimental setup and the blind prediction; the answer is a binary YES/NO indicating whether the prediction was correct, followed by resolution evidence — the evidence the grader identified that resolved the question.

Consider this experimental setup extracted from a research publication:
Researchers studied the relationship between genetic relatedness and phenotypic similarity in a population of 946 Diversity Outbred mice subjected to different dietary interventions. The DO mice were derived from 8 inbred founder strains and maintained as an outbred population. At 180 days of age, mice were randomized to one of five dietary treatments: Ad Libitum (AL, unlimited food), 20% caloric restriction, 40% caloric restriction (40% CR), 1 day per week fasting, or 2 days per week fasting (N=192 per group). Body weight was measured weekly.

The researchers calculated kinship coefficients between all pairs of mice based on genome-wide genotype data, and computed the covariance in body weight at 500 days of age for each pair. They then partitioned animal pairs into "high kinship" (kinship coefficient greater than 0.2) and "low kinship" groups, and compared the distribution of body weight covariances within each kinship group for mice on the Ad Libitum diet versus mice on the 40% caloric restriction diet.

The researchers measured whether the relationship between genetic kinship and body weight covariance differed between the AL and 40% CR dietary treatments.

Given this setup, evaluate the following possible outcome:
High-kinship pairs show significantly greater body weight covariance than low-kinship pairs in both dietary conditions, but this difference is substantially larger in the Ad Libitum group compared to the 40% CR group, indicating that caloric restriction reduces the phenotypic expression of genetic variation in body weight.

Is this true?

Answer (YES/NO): NO